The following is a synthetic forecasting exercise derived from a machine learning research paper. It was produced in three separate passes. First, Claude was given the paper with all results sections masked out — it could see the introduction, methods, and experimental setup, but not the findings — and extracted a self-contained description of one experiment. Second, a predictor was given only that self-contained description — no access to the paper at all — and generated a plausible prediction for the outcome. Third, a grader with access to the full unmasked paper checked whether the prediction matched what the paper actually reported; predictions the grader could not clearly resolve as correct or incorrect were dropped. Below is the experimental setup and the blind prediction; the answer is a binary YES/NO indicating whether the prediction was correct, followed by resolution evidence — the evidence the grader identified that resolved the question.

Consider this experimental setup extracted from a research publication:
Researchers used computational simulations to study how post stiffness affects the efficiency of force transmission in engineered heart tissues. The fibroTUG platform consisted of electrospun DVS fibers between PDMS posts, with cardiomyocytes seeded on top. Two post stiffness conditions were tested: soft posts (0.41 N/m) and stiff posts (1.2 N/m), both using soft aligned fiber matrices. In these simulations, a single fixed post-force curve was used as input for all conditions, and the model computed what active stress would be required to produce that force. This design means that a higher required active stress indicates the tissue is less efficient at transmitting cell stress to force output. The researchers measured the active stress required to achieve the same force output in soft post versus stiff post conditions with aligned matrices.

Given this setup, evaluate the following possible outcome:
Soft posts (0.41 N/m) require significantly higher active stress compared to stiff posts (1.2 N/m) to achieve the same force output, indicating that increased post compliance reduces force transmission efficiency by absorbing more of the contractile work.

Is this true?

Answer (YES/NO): NO